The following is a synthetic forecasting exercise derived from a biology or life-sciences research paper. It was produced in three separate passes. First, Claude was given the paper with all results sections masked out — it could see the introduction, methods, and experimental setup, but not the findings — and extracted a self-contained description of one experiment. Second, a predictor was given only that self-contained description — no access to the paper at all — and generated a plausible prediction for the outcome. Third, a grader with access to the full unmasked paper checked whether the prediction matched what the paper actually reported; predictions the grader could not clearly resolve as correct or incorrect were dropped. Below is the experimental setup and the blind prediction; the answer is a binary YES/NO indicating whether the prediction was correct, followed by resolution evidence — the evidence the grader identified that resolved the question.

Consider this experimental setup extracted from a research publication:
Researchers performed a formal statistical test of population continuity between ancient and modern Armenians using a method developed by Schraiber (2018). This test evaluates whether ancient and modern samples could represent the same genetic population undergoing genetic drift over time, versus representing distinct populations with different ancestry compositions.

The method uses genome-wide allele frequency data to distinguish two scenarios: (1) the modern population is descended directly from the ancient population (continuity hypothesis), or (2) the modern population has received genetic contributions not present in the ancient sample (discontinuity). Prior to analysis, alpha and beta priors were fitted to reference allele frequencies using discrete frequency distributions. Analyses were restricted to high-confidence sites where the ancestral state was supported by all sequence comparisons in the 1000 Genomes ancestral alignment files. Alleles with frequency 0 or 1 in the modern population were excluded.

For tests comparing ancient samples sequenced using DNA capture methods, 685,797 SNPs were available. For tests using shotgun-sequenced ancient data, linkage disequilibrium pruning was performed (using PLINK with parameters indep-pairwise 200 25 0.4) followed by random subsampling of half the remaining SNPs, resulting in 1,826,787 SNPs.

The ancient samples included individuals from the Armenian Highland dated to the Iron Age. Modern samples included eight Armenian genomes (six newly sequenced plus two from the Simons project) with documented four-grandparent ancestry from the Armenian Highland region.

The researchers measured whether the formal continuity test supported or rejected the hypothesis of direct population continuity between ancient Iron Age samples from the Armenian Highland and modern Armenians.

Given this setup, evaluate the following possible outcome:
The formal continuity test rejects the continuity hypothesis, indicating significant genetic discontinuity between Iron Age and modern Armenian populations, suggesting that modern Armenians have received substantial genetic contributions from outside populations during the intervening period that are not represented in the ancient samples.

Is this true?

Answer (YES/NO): YES